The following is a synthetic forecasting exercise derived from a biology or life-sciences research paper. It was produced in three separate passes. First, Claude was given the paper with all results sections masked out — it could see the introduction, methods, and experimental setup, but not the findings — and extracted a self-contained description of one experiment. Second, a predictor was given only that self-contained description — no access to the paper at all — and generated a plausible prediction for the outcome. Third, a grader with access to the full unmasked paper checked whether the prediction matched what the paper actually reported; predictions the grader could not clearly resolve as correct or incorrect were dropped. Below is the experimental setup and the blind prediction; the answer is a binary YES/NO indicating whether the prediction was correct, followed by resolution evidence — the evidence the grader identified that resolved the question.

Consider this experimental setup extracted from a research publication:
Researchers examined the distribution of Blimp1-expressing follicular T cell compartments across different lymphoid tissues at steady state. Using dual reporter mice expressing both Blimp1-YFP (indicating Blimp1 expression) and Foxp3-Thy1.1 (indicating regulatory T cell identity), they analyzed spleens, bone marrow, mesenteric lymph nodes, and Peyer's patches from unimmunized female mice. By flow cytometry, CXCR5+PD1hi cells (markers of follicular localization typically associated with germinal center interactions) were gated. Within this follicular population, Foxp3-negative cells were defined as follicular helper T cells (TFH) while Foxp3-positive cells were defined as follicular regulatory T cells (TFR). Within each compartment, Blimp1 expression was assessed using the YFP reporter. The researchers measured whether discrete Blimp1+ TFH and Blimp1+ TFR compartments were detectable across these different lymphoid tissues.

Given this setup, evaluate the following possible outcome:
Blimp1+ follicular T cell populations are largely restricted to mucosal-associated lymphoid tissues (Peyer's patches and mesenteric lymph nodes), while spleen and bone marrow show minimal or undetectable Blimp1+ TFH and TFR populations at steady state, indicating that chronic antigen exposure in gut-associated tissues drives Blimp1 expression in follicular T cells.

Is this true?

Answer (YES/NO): NO